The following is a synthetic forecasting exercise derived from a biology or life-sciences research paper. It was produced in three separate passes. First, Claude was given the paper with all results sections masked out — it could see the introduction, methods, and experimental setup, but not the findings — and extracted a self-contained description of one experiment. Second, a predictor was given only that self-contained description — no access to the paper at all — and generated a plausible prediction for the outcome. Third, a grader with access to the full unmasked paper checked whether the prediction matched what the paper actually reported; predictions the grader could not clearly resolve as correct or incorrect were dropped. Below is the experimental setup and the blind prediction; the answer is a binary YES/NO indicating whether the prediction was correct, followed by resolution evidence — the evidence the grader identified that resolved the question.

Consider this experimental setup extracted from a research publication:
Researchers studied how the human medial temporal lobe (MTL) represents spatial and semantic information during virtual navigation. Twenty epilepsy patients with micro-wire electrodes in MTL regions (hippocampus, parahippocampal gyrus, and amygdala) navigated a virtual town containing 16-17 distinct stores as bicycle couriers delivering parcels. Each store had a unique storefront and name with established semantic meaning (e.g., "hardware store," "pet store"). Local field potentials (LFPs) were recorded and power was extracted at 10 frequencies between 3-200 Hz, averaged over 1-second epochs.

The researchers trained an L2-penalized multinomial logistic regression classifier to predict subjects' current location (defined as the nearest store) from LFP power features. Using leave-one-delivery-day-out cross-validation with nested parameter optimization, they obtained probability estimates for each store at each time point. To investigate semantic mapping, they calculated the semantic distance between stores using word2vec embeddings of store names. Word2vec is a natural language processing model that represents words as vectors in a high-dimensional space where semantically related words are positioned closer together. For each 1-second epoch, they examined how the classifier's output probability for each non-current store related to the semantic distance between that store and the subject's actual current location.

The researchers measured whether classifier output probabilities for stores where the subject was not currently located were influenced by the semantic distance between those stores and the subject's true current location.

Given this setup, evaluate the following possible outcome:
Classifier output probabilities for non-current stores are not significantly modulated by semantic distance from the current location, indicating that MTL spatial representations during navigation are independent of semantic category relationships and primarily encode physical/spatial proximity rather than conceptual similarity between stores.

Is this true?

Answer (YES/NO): NO